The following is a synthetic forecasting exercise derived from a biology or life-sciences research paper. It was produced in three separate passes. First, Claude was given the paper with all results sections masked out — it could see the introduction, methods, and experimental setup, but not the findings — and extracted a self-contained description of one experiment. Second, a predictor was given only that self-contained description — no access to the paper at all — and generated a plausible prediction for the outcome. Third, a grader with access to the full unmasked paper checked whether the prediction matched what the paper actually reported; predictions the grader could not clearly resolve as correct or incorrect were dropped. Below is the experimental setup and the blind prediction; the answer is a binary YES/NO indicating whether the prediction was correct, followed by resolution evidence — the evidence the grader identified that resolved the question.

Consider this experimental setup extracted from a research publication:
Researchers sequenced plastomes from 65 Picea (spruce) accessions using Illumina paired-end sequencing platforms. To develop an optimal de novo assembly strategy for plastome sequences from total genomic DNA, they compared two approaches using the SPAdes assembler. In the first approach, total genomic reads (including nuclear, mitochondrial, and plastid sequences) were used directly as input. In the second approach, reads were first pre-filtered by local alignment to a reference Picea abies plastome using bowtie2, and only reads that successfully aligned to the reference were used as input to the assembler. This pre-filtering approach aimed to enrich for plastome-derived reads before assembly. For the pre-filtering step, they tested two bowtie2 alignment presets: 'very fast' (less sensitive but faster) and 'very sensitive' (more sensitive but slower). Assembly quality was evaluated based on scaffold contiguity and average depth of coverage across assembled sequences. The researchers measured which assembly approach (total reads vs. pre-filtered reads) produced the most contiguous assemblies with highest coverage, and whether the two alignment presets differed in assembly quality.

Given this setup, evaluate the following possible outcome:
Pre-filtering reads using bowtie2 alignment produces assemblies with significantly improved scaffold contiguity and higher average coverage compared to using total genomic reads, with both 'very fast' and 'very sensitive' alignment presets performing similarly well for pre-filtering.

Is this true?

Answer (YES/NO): YES